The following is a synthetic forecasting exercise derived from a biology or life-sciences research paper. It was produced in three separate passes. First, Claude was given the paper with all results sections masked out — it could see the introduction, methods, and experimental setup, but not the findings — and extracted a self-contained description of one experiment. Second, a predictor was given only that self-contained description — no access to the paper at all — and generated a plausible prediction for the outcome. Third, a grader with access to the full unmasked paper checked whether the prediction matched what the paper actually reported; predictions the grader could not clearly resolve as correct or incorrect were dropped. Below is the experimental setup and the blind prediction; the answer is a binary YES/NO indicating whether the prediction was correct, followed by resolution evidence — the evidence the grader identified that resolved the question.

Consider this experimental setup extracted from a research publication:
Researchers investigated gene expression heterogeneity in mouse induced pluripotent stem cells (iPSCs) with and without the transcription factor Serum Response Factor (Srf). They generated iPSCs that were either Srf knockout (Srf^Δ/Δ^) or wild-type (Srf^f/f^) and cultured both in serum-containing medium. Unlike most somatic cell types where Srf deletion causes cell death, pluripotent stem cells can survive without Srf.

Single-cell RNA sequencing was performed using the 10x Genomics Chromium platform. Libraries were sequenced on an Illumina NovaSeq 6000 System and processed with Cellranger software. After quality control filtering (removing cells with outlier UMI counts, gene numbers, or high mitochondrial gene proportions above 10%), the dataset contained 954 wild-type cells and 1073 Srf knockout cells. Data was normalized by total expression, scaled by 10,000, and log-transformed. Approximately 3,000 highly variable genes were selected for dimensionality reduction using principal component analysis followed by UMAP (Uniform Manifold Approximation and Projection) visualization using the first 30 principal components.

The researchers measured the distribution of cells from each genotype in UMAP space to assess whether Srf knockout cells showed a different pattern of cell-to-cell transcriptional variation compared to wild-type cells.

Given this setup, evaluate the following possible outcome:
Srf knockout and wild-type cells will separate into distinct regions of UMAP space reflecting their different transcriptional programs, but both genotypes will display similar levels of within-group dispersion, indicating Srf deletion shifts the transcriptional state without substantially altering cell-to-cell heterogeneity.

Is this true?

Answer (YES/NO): NO